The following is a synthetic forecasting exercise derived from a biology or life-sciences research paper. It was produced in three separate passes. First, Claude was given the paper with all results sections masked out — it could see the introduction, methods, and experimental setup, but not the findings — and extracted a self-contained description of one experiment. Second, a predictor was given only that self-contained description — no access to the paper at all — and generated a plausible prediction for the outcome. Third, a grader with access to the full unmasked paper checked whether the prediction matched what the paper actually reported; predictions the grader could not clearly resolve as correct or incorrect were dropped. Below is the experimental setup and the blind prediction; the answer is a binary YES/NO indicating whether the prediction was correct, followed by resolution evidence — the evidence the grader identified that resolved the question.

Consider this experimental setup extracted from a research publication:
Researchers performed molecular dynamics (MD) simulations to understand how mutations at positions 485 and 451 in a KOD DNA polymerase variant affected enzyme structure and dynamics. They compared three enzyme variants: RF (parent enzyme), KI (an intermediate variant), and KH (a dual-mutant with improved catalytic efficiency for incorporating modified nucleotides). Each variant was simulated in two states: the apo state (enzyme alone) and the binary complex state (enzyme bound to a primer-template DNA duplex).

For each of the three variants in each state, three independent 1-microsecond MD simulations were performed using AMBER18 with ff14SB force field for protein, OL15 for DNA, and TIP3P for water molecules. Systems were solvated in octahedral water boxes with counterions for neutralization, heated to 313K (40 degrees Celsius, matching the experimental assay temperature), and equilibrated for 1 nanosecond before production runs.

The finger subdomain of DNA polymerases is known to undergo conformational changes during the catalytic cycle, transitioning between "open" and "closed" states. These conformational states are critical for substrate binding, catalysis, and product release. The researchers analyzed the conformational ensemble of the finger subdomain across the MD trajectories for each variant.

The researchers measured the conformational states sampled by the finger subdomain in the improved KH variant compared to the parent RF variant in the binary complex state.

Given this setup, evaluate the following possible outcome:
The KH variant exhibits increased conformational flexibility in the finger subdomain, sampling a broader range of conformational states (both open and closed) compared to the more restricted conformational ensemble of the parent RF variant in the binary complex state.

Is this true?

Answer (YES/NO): NO